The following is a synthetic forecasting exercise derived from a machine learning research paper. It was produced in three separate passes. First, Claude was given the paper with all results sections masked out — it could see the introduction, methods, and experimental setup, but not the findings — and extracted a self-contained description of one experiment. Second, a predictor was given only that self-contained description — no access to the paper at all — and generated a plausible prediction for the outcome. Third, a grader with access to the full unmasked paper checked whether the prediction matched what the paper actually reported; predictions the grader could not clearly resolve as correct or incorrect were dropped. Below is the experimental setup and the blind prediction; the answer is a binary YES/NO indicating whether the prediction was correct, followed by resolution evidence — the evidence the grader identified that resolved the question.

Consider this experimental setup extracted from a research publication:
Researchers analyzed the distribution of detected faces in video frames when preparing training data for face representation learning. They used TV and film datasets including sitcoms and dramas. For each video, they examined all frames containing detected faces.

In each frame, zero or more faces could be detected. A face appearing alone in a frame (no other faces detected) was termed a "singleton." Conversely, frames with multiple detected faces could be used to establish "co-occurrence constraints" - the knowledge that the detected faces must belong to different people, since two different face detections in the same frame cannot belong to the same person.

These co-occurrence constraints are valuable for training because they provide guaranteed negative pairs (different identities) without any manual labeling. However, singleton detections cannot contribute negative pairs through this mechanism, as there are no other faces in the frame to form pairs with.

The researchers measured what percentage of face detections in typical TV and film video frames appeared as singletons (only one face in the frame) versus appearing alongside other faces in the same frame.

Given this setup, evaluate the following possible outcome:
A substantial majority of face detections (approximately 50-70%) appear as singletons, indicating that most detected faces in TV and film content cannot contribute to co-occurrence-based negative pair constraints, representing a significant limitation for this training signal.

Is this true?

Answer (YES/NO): YES